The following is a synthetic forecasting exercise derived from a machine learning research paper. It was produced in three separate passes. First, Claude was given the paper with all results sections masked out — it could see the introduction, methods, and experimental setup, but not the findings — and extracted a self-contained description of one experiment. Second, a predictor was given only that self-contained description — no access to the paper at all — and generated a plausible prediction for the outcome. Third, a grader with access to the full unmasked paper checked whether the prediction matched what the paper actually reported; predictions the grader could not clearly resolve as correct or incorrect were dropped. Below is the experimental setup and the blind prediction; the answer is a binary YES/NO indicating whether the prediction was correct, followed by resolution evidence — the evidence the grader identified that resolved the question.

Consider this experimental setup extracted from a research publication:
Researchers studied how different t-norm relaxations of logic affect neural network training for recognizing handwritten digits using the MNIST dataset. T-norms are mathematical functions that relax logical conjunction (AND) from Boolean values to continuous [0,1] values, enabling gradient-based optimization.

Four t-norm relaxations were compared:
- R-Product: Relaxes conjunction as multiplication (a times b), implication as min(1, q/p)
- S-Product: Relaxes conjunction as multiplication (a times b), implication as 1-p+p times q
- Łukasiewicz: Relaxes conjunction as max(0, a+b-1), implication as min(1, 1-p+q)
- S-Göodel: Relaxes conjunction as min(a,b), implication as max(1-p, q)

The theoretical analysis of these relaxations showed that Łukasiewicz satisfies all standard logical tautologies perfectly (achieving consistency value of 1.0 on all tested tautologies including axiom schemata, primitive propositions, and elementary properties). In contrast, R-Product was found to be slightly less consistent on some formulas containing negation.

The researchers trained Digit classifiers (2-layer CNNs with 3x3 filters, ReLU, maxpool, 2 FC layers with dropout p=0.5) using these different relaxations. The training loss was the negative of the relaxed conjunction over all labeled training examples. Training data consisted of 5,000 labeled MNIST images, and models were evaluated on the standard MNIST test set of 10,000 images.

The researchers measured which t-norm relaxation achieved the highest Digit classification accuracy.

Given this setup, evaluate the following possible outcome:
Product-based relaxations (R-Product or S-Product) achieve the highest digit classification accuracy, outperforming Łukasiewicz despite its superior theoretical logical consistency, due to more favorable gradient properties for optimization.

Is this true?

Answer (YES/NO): YES